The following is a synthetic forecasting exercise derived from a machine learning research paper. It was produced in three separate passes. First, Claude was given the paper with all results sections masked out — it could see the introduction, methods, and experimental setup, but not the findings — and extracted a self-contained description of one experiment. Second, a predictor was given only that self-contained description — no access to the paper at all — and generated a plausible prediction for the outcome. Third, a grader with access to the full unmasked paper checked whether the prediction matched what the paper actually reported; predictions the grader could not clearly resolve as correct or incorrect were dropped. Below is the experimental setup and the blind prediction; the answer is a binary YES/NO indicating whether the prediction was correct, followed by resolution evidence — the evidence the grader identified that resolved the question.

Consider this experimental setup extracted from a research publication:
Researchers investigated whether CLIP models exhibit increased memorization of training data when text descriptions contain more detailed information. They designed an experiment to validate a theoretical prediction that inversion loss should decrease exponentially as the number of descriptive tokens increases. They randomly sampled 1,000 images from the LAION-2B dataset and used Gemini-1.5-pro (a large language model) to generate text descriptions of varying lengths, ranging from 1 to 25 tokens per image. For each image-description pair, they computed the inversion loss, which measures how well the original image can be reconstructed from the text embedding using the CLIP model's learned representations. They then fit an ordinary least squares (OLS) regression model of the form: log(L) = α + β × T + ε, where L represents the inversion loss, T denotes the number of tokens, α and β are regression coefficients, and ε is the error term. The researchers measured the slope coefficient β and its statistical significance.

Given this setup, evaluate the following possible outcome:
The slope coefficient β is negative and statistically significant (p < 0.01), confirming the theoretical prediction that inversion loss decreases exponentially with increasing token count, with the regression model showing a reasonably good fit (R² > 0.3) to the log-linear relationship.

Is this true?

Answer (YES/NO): YES